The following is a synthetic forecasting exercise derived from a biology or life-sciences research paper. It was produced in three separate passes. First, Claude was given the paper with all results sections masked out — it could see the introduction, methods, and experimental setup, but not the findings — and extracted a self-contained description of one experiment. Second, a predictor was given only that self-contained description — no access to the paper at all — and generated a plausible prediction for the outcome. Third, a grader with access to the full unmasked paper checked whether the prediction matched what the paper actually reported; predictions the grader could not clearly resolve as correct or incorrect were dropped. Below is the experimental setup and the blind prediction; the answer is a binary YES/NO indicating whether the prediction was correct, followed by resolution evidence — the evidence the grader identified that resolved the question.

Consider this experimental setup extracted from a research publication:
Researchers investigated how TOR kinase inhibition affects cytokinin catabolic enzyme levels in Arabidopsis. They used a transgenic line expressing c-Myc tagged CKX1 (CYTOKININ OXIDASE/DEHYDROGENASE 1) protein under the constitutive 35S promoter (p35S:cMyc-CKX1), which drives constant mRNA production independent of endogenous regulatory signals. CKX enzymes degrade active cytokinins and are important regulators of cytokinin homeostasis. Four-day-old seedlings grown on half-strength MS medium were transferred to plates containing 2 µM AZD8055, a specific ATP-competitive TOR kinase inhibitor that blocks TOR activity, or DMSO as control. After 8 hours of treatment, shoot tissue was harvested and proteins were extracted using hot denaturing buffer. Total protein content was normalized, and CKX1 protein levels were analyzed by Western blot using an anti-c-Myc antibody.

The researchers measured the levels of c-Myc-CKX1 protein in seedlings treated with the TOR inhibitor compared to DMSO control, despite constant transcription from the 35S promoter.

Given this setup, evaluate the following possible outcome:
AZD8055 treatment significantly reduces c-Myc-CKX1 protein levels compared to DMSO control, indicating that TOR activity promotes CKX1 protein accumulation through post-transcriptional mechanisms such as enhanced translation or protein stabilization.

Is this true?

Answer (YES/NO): NO